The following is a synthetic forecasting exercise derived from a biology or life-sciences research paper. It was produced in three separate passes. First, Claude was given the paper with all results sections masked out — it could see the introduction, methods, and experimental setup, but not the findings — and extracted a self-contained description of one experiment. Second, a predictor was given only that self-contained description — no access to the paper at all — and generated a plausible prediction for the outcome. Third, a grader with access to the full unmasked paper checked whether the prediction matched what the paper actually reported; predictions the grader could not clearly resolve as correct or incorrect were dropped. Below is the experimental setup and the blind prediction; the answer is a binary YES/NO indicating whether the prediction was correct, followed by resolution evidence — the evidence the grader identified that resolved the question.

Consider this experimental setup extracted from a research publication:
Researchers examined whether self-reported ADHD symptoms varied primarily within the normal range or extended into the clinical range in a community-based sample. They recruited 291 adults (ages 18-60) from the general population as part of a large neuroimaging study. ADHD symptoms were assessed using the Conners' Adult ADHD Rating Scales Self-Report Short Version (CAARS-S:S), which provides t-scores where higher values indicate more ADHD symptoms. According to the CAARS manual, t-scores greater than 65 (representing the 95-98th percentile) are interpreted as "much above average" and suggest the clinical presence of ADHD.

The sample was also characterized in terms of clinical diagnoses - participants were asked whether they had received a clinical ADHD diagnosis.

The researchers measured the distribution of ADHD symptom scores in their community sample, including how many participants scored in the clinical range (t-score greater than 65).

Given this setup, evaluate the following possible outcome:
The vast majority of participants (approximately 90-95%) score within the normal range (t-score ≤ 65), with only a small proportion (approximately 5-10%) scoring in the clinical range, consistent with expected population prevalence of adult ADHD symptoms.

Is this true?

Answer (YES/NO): NO